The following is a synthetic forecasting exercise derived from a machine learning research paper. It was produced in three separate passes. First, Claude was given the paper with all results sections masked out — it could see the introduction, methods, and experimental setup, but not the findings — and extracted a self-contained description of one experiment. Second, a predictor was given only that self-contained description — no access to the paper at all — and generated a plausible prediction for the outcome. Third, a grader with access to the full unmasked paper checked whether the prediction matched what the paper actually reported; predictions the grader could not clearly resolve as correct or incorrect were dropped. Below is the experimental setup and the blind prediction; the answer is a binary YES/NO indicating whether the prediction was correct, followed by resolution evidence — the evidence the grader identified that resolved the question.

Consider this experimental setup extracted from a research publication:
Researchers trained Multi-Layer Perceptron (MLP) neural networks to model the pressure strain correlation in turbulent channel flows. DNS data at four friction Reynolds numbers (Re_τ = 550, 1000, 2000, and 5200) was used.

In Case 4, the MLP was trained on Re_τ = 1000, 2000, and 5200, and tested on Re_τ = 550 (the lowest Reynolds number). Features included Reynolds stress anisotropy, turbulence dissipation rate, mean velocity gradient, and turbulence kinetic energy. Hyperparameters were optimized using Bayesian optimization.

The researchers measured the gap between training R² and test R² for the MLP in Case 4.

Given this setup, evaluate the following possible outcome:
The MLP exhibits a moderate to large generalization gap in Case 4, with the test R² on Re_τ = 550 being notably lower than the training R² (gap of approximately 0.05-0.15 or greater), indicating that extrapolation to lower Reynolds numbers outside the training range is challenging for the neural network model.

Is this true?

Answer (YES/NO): YES